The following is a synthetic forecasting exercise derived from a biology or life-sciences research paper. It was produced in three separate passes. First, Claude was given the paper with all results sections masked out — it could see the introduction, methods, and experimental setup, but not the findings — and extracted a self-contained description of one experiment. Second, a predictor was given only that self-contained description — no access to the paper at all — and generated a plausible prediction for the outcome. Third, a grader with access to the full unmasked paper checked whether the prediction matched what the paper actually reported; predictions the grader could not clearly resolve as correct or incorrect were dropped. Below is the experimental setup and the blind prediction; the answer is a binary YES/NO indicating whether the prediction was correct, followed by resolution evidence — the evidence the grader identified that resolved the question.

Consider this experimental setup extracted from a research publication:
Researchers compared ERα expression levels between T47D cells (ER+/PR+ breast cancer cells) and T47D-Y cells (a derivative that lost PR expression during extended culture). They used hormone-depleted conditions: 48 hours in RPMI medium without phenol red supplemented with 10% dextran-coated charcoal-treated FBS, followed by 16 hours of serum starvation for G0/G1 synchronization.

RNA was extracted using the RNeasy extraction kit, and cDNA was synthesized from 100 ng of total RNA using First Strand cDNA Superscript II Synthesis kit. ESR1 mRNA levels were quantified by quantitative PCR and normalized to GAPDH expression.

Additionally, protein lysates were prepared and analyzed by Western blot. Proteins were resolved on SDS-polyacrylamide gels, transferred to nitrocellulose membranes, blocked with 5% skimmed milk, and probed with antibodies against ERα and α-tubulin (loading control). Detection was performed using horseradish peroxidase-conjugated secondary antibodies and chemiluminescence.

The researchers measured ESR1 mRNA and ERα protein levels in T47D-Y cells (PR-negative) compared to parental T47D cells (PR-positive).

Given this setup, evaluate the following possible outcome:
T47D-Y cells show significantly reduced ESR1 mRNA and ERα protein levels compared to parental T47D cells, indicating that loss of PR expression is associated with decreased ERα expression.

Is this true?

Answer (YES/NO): YES